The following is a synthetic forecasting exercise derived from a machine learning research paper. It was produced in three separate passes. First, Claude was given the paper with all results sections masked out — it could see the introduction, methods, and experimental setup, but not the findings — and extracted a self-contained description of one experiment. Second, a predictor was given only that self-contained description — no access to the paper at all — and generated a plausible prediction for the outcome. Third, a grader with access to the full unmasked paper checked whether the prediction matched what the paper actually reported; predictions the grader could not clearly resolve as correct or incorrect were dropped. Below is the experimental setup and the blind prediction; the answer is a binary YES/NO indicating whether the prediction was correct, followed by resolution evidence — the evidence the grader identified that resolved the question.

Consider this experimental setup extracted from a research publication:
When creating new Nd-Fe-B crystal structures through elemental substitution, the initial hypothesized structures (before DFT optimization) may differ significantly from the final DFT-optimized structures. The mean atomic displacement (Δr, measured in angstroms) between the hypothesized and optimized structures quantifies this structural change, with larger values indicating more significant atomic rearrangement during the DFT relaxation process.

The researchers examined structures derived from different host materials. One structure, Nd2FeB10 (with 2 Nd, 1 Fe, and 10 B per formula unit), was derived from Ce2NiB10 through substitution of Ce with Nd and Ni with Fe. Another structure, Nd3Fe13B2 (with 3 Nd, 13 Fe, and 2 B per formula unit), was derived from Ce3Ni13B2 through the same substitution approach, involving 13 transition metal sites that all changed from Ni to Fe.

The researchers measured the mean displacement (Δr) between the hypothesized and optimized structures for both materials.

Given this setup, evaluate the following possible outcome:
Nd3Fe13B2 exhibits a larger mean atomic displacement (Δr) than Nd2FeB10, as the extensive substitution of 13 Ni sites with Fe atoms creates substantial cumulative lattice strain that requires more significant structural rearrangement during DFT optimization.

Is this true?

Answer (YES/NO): YES